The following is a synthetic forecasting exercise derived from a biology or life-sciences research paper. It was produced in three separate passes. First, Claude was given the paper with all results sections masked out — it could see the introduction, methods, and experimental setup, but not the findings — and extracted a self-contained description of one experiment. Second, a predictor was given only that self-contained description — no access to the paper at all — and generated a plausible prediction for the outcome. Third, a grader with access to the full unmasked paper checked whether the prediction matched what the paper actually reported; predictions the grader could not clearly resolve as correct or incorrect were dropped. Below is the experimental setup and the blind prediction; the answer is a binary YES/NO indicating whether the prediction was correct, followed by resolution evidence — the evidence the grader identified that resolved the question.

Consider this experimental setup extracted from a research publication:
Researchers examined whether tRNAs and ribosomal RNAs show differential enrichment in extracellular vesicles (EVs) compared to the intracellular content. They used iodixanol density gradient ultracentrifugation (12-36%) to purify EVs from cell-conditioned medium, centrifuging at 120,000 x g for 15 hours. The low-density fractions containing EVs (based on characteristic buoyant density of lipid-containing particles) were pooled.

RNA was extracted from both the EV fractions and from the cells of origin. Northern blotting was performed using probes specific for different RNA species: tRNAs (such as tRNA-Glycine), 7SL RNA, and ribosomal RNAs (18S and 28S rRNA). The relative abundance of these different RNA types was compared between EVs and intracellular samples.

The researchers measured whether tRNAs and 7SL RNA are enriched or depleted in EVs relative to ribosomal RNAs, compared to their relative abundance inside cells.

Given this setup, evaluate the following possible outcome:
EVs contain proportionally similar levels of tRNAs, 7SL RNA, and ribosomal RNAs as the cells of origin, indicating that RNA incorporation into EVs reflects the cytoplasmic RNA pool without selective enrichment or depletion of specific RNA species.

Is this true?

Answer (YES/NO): NO